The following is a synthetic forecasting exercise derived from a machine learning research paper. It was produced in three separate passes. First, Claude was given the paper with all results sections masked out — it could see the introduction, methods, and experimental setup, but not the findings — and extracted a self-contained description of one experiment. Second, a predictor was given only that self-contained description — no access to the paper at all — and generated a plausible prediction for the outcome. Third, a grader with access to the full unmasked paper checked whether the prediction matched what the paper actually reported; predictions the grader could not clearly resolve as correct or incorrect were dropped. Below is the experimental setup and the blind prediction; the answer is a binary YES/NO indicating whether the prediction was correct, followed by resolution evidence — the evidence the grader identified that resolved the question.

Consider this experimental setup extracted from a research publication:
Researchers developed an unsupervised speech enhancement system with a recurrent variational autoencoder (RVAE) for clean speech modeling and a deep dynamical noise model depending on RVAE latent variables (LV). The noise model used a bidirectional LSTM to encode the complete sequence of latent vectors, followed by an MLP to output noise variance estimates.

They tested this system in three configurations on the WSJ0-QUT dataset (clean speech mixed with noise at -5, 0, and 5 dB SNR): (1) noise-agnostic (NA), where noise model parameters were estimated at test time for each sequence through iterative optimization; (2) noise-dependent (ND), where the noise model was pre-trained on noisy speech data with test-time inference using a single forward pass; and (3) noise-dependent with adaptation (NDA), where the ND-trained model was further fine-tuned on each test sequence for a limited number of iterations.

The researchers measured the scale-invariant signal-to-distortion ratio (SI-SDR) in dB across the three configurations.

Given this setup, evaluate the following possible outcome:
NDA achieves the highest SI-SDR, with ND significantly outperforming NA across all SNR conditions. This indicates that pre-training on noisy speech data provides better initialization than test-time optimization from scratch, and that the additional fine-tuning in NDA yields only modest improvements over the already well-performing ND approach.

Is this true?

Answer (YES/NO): NO